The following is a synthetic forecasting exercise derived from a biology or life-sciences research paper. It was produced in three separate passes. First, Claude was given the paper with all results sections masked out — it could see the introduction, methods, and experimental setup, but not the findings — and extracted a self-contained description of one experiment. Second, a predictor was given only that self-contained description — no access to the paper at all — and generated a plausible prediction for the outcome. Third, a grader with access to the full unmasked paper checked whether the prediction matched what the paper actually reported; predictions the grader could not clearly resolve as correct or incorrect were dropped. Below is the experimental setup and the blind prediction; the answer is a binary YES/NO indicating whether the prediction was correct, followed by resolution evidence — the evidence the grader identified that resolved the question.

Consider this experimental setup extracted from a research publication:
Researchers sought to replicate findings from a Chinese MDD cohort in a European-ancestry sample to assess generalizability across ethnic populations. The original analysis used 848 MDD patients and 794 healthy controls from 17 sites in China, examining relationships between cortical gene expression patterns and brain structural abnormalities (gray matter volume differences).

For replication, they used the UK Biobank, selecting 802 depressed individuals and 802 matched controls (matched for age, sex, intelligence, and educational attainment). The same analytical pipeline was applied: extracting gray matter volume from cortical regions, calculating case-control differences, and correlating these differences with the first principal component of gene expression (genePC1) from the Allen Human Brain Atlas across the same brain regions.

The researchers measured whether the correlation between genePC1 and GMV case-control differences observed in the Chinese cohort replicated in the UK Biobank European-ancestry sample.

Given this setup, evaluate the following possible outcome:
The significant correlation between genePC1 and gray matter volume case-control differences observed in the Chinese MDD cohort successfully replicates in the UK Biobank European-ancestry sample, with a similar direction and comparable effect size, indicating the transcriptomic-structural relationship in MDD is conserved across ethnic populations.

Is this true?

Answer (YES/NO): YES